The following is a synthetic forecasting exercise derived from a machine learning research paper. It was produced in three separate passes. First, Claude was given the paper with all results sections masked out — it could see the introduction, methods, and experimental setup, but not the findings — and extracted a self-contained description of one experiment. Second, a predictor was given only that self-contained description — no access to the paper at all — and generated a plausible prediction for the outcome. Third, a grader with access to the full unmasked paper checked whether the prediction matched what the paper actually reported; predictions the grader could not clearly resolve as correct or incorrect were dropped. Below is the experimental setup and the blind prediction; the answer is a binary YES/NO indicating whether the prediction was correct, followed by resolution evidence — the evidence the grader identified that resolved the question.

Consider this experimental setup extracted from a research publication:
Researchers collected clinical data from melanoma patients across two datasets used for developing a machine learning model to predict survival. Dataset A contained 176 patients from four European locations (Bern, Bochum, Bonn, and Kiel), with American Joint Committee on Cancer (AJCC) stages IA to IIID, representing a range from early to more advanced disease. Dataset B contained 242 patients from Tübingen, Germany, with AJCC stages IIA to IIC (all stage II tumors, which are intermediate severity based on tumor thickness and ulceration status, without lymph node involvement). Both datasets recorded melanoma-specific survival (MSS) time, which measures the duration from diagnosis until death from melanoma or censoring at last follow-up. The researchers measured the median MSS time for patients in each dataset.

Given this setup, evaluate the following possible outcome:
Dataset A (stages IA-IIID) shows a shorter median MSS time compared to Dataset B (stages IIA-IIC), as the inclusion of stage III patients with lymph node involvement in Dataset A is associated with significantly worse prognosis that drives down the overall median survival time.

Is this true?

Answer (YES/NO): NO